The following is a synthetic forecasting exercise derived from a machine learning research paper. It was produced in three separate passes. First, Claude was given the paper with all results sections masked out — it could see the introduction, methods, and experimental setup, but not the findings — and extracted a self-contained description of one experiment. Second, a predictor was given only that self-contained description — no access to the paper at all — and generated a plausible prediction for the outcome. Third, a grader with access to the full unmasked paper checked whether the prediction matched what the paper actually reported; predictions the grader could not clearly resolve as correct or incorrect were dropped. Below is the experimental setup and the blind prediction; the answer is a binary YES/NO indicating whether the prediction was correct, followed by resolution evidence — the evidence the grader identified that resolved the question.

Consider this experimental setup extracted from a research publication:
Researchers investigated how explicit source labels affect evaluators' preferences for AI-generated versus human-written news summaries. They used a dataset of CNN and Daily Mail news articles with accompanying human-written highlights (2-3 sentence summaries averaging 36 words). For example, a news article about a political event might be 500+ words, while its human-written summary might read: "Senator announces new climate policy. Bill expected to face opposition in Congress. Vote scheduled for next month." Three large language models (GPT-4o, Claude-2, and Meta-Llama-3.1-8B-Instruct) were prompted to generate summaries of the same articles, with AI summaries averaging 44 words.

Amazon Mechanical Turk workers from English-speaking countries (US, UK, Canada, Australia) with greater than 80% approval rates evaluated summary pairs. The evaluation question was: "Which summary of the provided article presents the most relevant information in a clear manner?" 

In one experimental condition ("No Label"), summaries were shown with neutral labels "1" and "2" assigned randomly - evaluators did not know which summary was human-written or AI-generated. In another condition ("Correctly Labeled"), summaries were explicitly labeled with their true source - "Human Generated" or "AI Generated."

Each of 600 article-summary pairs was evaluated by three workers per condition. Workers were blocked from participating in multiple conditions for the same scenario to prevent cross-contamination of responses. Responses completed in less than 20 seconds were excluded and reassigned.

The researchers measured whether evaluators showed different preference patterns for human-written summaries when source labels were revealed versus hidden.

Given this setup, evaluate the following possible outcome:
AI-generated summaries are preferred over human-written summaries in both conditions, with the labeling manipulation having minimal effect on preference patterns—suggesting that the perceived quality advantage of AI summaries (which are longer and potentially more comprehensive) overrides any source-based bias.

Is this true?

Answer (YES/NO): NO